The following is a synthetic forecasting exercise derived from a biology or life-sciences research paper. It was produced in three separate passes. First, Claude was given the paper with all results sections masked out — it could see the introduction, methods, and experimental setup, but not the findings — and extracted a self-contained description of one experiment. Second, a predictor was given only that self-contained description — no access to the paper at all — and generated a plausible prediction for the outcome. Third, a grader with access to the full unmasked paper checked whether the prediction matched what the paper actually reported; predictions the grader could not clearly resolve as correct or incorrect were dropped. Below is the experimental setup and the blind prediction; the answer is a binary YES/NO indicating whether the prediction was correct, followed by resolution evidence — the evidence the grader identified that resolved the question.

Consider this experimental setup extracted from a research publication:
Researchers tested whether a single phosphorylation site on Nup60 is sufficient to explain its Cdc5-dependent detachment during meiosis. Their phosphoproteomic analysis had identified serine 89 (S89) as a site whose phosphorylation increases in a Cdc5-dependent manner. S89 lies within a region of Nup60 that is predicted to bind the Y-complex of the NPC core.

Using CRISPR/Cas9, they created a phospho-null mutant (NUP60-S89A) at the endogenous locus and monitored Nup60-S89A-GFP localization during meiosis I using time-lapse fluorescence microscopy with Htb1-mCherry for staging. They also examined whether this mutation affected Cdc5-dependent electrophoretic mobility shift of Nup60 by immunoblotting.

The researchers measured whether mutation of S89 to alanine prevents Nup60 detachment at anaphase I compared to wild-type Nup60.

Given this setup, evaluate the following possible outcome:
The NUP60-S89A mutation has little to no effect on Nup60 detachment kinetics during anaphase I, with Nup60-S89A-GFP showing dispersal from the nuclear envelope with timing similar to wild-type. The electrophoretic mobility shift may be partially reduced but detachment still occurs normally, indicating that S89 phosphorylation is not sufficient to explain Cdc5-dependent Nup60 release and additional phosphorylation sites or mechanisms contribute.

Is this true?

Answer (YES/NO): YES